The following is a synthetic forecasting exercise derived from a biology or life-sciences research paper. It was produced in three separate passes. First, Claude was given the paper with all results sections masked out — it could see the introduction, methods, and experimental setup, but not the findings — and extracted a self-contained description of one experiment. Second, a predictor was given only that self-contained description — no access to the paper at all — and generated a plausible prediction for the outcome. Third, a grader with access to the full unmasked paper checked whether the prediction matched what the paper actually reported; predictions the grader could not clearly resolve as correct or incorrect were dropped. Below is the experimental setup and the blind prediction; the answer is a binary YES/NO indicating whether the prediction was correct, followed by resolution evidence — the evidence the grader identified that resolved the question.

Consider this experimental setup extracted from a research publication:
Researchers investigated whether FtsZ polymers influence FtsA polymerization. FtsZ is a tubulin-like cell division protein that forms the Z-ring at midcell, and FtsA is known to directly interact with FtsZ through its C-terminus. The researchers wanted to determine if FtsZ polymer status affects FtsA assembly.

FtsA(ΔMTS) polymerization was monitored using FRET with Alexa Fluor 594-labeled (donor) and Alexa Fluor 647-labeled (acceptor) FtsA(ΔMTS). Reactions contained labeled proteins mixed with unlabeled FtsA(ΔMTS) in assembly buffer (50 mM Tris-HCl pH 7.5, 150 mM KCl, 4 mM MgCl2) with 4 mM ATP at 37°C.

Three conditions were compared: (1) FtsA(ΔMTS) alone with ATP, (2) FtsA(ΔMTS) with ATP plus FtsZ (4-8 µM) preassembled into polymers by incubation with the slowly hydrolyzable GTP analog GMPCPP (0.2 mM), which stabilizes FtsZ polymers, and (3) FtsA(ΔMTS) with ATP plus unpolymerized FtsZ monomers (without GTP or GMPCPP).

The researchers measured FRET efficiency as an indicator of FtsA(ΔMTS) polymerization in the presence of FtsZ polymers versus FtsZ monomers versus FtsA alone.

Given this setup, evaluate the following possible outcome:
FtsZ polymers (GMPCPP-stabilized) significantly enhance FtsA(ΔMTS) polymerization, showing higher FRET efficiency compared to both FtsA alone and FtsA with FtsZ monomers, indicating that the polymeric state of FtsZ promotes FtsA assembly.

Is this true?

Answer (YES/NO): NO